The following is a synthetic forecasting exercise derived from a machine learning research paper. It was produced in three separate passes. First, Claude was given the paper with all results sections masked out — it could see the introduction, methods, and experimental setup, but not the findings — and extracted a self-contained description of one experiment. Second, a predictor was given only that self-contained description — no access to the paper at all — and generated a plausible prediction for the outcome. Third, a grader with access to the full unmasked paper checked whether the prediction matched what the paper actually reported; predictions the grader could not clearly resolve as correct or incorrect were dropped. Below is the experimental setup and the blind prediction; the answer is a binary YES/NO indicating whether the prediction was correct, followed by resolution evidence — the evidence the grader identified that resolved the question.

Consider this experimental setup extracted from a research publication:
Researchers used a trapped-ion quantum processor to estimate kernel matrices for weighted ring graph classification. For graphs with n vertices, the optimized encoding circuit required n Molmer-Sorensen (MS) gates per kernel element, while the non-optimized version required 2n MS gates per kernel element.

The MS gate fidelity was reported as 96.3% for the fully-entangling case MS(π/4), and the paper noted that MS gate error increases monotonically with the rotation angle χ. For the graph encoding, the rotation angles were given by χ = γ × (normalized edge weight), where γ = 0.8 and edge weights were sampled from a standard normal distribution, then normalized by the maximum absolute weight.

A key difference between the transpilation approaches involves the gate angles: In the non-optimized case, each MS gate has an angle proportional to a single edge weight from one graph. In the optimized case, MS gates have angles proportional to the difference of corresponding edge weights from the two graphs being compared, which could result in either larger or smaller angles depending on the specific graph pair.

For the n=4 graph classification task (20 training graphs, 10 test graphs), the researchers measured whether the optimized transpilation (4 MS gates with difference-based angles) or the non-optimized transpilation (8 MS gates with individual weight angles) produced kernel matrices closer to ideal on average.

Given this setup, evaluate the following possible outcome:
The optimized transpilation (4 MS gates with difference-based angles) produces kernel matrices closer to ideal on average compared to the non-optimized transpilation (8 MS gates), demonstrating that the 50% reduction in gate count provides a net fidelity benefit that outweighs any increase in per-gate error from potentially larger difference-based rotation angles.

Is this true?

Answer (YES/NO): YES